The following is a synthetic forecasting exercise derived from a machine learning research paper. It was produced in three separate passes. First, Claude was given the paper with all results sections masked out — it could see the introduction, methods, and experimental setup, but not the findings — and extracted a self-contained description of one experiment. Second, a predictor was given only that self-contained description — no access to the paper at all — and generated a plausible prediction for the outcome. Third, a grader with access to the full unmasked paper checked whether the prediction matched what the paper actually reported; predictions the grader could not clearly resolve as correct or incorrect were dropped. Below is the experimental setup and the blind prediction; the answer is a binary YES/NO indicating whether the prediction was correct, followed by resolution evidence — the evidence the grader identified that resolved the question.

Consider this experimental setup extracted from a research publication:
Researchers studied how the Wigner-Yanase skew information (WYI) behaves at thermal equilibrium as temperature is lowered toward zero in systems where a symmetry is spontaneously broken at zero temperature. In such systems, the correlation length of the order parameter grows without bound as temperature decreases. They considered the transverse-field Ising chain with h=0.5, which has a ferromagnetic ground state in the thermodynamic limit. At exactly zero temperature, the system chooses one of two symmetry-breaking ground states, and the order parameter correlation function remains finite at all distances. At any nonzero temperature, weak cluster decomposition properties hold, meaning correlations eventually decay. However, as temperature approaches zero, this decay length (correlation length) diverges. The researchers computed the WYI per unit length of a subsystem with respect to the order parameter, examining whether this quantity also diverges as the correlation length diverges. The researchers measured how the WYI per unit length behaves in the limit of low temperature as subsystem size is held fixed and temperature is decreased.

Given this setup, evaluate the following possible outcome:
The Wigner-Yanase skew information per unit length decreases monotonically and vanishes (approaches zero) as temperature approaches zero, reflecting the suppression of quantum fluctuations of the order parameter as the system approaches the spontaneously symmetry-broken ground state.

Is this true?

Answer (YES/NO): NO